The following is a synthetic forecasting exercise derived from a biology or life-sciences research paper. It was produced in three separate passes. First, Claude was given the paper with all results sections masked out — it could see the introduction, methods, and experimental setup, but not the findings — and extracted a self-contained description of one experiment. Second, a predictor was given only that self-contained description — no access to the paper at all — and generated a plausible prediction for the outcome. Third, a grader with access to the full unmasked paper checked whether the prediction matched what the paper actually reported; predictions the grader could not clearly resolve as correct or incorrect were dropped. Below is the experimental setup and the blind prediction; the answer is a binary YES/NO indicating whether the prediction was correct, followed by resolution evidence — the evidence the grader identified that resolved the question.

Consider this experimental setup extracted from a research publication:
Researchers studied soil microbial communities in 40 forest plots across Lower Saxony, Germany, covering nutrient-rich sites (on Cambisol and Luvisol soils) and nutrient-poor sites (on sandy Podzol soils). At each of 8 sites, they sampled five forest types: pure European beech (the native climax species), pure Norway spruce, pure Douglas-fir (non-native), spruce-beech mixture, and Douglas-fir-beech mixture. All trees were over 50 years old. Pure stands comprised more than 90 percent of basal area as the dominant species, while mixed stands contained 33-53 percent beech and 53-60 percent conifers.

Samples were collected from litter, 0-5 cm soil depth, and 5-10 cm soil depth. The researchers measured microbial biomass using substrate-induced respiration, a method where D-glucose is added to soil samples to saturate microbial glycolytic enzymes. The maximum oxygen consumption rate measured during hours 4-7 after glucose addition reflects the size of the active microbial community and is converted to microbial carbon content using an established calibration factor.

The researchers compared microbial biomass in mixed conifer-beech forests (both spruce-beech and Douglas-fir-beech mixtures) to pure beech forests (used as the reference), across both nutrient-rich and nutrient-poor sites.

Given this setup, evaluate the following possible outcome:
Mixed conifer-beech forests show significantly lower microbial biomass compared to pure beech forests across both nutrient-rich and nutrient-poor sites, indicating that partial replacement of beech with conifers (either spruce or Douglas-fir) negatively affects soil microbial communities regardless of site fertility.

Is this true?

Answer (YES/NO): NO